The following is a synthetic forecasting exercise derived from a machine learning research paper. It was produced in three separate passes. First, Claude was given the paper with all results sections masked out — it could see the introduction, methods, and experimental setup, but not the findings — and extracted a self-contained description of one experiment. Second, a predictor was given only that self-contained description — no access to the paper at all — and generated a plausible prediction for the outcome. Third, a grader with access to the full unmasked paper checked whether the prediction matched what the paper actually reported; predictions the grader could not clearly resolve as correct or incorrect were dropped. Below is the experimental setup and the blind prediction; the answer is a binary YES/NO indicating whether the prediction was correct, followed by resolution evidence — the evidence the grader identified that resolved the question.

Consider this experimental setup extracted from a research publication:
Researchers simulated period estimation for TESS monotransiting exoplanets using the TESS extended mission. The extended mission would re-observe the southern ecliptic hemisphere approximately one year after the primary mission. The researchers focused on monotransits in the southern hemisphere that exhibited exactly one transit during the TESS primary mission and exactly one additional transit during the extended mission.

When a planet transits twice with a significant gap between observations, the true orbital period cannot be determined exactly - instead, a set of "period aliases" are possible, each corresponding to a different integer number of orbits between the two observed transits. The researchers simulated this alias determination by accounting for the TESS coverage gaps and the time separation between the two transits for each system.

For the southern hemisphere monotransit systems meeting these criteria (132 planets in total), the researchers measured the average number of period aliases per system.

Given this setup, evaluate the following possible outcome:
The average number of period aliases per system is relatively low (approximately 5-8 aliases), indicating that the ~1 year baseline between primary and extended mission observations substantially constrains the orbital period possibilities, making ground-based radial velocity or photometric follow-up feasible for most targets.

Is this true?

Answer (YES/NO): NO